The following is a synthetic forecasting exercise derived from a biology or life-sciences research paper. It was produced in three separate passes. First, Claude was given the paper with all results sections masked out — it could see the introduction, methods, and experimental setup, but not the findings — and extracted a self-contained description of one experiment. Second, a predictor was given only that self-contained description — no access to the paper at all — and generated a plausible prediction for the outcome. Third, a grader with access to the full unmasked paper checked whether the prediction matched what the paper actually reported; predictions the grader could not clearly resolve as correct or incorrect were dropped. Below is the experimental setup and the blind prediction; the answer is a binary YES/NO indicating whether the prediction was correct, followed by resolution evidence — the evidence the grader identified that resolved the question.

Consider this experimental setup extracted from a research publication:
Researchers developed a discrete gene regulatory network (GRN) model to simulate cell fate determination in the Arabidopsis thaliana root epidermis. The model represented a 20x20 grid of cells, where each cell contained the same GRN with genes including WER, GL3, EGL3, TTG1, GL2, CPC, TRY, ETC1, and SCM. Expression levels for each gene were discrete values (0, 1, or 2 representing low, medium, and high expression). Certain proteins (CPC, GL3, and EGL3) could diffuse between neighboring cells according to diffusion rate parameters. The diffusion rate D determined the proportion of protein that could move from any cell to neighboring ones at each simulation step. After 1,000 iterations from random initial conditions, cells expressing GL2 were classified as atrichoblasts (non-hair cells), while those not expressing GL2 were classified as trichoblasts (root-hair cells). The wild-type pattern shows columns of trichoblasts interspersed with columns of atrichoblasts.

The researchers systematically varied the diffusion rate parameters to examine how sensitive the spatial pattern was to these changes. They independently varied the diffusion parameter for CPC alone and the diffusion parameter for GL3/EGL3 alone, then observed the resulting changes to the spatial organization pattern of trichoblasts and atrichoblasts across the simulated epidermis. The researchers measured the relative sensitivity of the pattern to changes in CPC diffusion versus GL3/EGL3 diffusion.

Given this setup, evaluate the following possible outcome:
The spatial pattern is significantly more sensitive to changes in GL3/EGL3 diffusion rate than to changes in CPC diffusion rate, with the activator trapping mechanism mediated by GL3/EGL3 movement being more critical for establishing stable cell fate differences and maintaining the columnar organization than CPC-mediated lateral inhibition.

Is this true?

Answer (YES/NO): YES